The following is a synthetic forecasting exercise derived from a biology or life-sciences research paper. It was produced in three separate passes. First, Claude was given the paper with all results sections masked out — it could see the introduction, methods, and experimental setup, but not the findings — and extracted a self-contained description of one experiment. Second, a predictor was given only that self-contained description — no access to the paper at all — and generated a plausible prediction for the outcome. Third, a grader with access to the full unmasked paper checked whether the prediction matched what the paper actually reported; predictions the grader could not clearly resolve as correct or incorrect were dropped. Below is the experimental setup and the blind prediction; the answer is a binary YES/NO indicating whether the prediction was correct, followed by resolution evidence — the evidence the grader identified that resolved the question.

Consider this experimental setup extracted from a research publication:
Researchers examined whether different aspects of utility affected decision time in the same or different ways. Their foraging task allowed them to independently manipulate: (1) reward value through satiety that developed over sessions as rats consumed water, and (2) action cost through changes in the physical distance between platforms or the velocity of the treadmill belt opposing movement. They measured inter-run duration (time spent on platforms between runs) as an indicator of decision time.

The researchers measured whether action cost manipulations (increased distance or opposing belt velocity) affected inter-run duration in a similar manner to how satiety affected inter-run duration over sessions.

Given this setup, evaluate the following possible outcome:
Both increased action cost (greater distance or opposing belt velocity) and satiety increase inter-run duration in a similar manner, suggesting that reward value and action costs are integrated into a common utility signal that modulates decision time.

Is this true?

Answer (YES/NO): NO